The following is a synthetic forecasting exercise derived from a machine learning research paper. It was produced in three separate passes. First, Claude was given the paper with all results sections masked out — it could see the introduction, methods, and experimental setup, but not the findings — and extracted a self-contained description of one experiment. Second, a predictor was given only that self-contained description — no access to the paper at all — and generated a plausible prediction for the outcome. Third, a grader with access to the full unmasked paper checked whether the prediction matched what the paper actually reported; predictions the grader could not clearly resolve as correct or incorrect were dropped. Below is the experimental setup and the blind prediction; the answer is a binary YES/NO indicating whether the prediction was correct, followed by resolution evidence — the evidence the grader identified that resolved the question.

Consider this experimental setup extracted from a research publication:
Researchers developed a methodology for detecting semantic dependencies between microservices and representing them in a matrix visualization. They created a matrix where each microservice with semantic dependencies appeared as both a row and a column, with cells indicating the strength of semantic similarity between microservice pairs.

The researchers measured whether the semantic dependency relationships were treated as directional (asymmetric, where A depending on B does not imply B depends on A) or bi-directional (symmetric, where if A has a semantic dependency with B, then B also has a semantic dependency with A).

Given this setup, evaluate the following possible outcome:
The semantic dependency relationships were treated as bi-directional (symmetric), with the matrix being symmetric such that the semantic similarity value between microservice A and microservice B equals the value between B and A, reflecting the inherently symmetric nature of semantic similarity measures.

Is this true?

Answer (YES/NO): YES